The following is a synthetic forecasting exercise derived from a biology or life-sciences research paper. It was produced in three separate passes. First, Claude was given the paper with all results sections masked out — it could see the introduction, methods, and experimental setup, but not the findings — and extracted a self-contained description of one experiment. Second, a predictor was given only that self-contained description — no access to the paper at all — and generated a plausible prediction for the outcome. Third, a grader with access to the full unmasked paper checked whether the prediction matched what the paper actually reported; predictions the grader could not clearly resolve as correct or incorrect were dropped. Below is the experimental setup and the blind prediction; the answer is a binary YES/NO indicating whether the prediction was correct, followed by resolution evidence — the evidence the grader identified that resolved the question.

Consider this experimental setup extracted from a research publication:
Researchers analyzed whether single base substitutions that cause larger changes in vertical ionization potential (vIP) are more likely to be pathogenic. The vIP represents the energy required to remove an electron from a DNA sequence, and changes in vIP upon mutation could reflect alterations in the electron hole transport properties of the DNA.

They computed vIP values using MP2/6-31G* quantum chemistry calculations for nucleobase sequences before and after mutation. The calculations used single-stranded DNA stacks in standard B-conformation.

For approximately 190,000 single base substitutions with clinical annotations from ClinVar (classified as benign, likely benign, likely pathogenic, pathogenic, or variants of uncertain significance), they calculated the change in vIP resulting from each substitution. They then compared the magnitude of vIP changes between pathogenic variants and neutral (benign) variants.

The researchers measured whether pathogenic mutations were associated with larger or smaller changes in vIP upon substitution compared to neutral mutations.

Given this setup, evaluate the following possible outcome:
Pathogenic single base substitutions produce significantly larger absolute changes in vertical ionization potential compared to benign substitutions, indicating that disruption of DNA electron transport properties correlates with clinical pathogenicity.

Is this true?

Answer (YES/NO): YES